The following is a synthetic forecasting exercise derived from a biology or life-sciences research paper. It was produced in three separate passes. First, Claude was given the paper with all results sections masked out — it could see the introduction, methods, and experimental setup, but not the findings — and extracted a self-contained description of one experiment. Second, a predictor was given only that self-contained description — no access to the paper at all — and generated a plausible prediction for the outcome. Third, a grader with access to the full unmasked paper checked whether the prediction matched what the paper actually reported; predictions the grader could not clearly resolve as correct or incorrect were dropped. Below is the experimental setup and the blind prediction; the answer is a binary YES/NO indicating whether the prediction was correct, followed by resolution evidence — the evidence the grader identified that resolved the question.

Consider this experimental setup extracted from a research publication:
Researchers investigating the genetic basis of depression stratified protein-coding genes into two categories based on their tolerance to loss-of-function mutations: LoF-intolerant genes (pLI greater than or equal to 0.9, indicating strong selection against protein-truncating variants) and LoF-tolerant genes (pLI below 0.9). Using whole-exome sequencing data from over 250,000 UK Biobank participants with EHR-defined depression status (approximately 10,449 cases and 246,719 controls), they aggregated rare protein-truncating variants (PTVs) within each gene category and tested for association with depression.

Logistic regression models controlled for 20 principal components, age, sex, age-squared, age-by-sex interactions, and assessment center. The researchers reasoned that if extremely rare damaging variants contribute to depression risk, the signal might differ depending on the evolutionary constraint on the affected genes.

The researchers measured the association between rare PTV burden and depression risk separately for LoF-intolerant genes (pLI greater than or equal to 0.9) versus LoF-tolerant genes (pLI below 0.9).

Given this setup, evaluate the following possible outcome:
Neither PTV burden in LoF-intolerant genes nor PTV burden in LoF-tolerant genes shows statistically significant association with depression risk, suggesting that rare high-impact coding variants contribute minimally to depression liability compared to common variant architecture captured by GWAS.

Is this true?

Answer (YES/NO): NO